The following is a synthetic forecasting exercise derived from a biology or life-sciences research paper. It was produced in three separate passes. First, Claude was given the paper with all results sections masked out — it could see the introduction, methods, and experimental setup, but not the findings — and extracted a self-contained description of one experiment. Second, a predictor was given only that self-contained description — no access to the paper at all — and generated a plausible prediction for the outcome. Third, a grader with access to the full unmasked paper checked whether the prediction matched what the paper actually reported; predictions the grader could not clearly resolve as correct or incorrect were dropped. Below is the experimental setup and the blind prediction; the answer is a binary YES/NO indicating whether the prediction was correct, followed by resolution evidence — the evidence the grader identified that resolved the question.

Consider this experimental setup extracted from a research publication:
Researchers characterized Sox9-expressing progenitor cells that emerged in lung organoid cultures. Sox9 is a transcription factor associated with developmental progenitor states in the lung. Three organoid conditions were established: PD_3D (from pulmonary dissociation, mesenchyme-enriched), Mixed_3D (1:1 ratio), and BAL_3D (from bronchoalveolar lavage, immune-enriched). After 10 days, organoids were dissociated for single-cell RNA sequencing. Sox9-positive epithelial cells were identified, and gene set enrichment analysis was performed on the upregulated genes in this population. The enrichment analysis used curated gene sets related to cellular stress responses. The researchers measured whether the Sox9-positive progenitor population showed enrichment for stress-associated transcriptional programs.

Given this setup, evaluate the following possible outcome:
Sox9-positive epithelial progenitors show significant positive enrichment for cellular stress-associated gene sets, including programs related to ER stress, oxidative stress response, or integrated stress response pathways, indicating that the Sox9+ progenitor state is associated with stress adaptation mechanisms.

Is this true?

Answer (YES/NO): NO